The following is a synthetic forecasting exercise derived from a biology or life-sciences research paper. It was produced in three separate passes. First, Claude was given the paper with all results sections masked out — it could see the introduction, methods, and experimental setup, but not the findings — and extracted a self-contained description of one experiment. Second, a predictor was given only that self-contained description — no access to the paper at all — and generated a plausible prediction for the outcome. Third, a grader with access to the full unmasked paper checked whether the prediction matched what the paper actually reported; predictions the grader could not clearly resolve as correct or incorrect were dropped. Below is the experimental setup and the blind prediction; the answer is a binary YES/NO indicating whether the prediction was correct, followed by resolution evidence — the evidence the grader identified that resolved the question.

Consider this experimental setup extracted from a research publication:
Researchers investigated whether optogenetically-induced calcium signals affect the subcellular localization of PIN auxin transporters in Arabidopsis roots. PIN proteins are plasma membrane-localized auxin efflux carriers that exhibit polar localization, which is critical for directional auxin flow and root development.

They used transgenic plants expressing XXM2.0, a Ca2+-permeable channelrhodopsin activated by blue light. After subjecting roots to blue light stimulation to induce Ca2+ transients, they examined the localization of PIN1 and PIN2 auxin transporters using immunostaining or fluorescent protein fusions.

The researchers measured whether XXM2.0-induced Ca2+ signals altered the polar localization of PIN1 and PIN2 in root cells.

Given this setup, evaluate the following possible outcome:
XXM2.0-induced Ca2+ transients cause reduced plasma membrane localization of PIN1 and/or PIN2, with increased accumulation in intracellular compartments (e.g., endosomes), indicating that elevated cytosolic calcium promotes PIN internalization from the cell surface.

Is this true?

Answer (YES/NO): NO